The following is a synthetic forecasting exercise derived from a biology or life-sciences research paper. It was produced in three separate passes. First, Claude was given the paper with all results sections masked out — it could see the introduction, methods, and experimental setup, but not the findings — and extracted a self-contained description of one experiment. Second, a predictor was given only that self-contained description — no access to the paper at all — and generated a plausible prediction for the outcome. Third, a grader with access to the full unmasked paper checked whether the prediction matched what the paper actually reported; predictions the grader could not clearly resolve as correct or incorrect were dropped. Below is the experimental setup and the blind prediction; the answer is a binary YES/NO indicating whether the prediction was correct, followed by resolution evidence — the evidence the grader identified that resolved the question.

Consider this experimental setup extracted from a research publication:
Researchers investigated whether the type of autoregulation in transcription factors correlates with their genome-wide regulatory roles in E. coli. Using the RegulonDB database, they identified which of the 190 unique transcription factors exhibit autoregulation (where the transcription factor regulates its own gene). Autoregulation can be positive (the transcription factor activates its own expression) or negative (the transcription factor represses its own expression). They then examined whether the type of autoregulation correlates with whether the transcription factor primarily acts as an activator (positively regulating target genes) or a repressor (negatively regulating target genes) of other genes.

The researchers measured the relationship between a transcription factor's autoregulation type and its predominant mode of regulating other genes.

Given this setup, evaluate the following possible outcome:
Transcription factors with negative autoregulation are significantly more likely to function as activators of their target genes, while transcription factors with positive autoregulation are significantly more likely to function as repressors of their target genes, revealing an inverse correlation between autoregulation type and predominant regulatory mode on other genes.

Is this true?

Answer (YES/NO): NO